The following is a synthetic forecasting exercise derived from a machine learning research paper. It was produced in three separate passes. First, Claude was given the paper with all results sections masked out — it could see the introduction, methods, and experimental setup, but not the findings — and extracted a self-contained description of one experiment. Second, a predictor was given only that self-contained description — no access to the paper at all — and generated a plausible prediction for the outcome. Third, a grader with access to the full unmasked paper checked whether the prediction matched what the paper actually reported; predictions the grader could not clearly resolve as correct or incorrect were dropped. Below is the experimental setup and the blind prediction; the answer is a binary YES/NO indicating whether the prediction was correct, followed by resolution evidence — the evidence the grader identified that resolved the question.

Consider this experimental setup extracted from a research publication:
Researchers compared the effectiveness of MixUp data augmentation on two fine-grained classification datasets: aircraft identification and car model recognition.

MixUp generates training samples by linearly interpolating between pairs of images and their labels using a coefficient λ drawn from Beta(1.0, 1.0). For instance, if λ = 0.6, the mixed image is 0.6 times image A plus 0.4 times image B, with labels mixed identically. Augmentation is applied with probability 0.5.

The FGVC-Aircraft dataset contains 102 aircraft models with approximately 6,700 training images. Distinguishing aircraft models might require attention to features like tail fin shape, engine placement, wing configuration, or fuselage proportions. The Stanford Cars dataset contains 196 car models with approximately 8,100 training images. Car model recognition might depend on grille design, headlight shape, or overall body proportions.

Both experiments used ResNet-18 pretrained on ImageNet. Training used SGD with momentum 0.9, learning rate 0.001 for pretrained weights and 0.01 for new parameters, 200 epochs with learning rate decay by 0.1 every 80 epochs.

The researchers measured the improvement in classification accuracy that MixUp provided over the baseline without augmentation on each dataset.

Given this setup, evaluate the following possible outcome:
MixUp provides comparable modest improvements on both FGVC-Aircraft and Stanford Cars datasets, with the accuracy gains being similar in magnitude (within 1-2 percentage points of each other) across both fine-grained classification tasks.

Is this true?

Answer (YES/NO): NO